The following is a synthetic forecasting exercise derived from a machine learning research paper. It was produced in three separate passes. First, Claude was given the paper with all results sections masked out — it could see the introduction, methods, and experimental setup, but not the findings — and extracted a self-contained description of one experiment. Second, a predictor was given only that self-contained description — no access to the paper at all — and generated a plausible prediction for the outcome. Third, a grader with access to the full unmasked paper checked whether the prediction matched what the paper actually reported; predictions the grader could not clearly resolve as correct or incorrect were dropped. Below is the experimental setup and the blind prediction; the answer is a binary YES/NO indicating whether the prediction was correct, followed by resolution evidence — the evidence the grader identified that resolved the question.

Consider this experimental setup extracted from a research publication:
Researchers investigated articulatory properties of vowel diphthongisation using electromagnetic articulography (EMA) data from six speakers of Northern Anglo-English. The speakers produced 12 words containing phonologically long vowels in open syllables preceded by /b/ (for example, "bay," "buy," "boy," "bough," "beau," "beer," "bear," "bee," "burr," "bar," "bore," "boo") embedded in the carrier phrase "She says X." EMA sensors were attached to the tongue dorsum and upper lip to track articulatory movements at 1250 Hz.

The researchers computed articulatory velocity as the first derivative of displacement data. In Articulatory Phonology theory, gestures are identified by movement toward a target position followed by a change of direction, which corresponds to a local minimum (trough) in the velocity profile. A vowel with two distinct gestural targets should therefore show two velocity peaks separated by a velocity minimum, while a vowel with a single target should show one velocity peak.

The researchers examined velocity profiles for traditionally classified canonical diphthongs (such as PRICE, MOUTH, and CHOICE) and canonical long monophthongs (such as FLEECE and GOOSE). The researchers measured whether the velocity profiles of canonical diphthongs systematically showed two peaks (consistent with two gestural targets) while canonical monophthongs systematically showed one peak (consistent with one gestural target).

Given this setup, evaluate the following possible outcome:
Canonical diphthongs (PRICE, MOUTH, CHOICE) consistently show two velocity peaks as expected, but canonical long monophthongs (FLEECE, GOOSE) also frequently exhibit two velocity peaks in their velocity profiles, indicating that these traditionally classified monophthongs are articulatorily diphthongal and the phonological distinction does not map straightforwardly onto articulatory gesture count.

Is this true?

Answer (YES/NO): YES